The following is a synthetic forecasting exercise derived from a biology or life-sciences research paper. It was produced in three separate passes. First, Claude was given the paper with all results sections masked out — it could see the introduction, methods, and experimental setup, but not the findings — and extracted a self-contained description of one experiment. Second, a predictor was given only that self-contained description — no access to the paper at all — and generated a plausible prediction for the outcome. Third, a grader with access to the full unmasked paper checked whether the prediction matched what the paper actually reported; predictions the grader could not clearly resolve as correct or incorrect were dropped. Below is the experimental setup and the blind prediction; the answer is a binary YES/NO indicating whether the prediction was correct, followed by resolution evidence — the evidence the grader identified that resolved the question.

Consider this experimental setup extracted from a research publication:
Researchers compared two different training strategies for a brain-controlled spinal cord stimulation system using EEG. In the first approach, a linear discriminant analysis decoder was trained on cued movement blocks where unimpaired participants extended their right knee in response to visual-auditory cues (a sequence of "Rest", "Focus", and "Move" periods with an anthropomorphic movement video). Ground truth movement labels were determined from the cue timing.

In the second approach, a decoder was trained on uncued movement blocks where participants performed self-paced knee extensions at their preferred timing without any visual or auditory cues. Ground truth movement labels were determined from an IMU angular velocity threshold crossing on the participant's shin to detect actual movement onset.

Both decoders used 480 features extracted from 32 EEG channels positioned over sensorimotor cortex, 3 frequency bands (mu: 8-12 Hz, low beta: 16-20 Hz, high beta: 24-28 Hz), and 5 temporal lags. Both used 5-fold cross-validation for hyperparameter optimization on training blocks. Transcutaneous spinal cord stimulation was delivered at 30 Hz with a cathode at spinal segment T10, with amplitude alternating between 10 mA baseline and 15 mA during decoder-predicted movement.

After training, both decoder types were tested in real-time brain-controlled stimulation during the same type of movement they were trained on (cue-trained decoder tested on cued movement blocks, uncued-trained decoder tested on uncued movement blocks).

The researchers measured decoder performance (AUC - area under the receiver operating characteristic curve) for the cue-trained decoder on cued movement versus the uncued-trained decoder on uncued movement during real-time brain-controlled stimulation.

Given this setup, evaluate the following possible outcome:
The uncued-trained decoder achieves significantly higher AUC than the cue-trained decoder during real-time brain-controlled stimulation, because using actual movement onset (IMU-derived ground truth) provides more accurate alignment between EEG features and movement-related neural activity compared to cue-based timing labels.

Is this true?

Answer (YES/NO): NO